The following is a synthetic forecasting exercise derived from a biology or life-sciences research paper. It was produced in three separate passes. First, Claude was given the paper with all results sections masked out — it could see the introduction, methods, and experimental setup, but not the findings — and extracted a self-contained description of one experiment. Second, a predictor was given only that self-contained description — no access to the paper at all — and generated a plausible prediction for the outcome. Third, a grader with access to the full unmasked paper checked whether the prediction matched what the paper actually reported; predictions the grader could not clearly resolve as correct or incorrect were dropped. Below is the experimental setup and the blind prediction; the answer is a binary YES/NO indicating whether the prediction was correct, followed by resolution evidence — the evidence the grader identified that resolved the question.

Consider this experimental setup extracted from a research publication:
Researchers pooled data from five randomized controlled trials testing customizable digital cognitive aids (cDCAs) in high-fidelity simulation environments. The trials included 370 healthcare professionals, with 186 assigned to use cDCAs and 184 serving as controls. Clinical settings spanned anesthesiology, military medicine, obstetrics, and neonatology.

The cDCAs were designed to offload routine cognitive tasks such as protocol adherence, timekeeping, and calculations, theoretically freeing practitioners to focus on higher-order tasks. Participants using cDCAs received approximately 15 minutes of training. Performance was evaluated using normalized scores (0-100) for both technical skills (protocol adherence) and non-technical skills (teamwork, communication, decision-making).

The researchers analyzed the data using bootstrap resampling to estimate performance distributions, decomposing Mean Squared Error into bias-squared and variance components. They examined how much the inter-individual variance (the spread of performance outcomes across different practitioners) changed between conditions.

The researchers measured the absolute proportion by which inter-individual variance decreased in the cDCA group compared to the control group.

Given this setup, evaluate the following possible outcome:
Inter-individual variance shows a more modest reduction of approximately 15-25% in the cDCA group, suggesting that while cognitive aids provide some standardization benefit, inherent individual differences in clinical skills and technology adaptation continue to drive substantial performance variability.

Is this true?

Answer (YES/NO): NO